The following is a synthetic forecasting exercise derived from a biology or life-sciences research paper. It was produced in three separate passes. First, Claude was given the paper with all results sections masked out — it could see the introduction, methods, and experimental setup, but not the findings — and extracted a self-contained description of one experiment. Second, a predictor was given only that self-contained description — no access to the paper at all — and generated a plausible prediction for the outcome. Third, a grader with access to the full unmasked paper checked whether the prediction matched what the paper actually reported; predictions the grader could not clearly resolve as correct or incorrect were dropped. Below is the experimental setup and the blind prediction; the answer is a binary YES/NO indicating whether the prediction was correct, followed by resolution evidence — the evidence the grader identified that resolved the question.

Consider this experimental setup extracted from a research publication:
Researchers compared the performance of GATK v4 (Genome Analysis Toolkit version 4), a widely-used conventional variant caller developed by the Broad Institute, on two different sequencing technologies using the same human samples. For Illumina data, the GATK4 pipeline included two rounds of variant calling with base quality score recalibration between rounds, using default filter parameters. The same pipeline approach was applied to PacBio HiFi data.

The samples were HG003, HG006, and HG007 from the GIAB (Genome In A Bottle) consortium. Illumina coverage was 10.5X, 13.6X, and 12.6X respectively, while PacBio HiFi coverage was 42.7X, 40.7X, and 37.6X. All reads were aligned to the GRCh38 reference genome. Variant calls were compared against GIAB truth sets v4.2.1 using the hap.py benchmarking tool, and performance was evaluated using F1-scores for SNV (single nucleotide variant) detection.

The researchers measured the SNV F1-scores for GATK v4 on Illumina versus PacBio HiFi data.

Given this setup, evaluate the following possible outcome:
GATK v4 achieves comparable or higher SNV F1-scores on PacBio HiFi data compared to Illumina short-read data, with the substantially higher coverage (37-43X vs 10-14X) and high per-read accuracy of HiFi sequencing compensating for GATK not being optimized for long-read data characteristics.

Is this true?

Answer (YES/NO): YES